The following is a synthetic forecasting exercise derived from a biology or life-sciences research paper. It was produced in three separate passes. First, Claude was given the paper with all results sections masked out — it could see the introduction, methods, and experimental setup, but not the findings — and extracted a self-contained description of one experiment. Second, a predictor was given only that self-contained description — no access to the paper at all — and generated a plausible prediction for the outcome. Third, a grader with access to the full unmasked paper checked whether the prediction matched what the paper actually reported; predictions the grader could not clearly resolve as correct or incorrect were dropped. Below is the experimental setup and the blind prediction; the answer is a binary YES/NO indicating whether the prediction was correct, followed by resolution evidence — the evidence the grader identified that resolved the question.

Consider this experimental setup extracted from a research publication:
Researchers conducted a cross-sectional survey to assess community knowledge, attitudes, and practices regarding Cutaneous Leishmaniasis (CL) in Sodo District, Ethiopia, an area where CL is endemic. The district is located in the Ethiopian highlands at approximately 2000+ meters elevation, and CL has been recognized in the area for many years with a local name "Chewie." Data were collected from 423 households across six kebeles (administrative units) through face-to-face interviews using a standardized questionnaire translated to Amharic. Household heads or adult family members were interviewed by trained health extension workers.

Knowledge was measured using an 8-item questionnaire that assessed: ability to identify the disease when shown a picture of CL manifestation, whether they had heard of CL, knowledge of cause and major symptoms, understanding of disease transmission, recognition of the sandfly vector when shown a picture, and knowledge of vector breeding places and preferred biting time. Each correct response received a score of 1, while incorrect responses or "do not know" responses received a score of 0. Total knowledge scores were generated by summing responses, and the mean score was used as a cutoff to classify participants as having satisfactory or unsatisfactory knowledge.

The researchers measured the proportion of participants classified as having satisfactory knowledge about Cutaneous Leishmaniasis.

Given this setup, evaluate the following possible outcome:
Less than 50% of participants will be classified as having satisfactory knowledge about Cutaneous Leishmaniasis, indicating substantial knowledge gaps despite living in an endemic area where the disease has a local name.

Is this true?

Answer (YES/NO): NO